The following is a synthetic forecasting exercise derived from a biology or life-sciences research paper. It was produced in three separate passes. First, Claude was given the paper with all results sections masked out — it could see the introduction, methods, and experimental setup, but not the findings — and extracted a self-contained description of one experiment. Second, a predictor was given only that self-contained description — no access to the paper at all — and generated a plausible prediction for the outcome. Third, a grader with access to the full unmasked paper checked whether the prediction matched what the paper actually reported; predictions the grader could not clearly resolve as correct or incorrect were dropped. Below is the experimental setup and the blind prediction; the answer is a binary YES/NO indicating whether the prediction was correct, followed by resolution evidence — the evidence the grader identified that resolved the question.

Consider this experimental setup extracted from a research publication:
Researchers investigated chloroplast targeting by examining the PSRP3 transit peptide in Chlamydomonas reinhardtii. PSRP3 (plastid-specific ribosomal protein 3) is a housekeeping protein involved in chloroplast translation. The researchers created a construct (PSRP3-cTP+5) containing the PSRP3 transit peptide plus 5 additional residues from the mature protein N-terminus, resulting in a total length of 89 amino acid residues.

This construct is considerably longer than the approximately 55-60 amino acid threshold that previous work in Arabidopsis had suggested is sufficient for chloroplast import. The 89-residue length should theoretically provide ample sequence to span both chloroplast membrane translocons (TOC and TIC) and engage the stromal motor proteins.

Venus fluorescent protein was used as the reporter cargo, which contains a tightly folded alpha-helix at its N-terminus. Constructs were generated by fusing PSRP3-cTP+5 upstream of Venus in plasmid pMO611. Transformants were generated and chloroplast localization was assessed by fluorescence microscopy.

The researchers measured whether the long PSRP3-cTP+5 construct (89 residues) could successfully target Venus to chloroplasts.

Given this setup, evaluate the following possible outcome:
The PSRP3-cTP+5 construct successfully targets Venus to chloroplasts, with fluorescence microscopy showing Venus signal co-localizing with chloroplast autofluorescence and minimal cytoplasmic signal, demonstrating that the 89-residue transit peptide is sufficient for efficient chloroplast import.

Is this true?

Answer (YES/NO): NO